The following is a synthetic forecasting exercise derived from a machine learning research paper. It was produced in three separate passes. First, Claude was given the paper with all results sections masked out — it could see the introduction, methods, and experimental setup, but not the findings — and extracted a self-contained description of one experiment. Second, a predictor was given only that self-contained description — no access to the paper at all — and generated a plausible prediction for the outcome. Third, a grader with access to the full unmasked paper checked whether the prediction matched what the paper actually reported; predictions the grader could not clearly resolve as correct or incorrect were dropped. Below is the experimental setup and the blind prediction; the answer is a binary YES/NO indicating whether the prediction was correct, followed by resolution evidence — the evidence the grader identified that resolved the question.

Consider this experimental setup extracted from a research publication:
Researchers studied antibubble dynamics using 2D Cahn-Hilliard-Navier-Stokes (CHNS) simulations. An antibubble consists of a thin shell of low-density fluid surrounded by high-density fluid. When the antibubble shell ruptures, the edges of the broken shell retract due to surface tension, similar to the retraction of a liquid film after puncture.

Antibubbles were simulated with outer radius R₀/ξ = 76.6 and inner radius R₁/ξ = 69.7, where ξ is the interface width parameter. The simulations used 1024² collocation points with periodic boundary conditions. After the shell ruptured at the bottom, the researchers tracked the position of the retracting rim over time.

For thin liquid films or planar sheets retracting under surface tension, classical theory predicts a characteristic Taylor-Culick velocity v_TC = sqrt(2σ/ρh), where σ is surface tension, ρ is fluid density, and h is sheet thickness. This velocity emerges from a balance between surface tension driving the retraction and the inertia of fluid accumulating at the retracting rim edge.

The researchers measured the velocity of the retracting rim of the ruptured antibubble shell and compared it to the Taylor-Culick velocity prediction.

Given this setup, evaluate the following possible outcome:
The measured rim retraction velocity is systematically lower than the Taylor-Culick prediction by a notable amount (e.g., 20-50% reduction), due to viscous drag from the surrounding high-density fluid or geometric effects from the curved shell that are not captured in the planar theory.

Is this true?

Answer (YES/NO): NO